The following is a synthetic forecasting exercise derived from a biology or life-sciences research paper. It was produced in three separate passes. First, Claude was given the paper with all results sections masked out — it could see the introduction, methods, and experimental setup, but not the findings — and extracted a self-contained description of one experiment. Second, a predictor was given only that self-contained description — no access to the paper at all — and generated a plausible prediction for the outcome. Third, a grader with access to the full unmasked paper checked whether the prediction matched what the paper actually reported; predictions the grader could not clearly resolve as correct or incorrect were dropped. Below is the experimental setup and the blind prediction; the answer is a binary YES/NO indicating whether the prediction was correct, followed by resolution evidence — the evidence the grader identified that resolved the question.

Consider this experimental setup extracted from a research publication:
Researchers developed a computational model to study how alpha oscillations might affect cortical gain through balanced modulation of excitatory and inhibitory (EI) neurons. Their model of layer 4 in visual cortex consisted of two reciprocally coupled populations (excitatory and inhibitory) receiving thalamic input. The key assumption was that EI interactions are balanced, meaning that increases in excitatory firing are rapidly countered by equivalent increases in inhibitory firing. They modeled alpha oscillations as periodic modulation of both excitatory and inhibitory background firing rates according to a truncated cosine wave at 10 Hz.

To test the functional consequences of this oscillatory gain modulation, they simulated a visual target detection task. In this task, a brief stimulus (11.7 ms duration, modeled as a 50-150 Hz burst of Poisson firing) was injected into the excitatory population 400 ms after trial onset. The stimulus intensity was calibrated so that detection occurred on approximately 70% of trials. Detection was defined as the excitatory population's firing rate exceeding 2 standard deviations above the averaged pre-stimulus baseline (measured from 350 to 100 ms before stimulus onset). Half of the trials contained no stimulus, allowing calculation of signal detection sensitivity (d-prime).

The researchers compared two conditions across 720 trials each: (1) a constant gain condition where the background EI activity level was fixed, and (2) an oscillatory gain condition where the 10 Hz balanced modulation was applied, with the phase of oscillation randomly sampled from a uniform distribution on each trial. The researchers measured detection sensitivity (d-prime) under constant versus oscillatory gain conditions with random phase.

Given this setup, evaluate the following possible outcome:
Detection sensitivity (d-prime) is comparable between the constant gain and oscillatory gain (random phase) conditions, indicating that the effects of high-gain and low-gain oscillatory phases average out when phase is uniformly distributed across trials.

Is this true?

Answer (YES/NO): NO